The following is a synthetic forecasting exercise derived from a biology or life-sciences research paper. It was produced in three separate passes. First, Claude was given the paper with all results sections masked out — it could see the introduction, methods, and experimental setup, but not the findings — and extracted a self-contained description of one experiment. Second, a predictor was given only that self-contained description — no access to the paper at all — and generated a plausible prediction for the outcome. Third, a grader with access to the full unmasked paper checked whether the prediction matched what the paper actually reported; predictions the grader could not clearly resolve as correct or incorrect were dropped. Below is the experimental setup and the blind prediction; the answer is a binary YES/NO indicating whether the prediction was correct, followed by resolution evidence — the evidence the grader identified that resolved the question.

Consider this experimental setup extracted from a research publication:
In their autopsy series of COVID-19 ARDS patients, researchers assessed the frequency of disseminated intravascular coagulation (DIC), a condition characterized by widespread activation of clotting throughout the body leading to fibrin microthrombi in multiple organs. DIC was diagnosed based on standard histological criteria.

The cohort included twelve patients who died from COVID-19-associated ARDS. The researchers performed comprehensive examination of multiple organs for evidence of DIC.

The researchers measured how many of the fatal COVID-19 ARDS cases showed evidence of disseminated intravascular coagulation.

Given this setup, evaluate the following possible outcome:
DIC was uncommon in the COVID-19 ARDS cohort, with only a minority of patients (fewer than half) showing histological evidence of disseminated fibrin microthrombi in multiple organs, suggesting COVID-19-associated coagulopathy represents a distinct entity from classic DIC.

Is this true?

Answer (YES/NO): YES